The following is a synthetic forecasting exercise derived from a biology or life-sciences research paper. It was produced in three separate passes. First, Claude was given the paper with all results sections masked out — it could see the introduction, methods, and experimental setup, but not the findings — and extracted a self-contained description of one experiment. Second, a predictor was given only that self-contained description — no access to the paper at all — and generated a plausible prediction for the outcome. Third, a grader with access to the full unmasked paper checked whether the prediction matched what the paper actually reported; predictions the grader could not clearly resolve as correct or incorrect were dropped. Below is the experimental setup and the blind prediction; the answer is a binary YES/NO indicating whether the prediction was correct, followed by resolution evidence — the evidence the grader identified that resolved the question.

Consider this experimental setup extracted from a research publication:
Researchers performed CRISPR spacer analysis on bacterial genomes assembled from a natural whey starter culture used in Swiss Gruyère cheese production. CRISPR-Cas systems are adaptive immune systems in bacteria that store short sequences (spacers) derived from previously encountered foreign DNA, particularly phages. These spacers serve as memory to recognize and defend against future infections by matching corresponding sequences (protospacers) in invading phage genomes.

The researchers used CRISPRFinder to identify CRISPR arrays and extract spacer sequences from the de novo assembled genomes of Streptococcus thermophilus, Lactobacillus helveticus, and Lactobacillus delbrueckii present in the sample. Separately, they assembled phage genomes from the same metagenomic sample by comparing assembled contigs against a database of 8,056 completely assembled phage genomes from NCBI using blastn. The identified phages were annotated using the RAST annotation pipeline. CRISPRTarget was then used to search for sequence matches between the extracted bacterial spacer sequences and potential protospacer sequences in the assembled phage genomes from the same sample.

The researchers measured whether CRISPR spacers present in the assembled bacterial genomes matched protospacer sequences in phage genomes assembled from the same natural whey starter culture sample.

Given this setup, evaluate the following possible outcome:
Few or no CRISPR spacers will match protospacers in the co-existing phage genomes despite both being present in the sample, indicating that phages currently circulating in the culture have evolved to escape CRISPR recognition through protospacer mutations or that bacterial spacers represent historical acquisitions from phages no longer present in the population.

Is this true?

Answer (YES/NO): NO